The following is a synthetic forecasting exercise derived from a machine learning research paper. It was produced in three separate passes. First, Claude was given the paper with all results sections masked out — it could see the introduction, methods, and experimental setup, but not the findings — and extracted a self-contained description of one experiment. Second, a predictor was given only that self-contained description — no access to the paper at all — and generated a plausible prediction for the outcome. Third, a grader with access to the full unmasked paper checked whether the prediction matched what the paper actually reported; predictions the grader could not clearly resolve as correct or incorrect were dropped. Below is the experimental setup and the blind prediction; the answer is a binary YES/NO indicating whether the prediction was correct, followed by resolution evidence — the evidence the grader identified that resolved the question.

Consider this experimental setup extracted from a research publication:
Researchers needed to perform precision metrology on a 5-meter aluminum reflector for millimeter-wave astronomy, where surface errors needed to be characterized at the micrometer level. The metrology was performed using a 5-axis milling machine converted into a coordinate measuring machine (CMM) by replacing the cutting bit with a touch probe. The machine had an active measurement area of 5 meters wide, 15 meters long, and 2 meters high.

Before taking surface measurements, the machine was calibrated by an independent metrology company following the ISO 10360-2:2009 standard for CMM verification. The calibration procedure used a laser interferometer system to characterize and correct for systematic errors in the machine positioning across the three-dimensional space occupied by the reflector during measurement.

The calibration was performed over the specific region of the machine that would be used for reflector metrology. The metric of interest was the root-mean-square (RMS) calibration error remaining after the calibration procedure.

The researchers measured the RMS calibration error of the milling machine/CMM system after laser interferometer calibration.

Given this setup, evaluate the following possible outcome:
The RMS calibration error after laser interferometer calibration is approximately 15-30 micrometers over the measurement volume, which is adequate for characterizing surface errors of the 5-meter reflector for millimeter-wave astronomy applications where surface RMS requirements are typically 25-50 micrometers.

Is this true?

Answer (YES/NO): NO